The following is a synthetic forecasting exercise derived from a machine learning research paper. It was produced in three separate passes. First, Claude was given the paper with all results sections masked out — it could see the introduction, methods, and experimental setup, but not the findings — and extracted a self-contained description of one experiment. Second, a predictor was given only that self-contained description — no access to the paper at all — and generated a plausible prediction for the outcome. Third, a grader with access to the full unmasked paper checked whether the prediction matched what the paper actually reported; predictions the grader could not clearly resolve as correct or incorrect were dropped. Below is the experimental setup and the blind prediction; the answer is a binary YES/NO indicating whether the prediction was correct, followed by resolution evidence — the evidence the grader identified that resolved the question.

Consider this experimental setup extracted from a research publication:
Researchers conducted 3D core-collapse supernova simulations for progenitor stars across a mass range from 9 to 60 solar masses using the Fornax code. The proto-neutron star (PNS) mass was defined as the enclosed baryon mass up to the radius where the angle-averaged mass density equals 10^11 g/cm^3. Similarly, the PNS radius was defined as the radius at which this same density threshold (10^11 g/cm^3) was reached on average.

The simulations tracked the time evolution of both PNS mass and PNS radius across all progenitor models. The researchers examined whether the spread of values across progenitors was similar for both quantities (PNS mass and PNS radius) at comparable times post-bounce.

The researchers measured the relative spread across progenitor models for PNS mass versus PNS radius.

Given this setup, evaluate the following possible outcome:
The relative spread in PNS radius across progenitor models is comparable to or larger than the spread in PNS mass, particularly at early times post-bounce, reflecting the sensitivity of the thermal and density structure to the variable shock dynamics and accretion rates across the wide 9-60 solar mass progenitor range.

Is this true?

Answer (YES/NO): NO